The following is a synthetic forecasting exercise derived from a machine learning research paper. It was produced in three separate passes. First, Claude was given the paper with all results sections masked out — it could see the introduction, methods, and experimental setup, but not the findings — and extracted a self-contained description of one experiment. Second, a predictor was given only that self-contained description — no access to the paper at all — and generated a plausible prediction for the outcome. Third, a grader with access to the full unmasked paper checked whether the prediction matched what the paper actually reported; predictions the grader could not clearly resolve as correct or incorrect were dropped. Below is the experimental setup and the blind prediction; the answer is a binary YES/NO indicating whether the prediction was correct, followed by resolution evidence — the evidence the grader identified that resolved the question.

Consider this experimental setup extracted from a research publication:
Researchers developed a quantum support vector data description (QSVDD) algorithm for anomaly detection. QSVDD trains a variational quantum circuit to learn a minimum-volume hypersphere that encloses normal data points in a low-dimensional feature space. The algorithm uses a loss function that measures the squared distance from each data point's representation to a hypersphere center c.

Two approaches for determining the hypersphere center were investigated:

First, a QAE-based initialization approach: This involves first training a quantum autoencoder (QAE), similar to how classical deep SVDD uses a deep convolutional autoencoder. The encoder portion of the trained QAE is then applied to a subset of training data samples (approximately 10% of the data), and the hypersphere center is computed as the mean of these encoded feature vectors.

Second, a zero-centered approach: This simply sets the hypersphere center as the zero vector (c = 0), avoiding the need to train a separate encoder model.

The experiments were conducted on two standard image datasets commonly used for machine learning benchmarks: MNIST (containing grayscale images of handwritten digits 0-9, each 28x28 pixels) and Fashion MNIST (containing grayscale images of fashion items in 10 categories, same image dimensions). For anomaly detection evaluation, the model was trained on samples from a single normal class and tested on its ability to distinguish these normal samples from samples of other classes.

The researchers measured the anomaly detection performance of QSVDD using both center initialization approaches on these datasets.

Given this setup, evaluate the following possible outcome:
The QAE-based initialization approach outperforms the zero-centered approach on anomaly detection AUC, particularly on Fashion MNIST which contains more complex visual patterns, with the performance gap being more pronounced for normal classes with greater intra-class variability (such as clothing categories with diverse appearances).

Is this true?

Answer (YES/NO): NO